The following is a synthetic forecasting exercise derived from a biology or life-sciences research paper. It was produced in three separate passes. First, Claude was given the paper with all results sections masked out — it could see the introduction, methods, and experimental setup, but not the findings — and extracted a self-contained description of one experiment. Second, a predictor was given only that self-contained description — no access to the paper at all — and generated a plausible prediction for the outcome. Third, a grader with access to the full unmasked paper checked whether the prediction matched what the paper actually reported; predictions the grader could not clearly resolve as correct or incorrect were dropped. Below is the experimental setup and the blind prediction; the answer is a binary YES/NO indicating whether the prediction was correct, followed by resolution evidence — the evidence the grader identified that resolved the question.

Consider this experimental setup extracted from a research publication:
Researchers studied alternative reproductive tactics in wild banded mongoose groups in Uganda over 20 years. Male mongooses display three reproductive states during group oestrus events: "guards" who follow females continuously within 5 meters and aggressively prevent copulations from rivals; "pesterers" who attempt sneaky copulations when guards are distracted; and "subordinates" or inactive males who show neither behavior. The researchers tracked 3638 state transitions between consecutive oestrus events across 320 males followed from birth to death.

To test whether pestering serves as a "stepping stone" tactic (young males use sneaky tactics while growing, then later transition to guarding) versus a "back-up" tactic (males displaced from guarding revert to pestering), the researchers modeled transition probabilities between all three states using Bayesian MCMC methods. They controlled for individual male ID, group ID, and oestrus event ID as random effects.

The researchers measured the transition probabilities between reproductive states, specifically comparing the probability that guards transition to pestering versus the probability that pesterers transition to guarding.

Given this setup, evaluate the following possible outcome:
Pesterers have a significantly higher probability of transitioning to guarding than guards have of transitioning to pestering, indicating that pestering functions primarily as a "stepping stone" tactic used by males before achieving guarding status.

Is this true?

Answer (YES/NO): NO